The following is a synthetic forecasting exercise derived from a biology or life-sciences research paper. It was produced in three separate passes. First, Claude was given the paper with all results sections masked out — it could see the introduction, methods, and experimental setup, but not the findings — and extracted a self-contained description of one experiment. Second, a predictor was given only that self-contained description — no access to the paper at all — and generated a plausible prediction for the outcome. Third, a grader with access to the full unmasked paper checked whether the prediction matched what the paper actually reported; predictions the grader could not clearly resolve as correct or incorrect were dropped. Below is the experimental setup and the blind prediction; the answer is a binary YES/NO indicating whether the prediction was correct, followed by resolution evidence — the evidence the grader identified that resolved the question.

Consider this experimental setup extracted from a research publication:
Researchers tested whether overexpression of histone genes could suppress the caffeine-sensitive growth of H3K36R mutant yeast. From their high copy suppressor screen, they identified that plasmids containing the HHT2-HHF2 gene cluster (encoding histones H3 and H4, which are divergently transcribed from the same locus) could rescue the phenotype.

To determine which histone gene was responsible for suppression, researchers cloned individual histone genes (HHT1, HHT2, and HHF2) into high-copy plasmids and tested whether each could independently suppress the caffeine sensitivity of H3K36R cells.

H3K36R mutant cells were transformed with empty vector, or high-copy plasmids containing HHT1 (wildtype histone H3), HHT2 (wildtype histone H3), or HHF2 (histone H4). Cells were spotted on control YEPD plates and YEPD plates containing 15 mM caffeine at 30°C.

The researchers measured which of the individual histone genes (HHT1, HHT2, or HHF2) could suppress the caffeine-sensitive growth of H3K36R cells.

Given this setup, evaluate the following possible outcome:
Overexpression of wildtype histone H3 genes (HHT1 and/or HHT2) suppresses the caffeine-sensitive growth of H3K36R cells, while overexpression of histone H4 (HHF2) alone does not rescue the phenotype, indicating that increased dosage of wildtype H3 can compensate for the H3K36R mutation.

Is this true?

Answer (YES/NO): YES